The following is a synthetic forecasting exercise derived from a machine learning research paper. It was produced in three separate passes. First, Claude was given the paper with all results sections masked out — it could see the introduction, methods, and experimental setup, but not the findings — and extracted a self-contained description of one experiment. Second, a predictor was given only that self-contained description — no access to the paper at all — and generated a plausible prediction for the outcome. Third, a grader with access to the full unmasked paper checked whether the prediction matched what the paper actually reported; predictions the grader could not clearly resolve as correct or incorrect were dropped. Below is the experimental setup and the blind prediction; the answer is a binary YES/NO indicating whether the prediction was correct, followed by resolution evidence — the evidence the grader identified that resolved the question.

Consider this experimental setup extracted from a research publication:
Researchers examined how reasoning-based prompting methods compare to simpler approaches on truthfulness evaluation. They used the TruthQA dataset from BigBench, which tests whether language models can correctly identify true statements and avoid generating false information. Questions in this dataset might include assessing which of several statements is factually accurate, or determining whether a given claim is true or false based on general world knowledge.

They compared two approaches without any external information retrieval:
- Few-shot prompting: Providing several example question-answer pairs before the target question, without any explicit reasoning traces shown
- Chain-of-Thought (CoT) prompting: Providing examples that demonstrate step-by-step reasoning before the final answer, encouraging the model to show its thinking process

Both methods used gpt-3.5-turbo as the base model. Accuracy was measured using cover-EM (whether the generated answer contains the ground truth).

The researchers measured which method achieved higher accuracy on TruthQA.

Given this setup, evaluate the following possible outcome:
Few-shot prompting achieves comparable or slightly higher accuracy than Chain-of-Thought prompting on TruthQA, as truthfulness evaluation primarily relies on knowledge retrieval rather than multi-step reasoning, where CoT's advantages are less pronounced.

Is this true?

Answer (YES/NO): YES